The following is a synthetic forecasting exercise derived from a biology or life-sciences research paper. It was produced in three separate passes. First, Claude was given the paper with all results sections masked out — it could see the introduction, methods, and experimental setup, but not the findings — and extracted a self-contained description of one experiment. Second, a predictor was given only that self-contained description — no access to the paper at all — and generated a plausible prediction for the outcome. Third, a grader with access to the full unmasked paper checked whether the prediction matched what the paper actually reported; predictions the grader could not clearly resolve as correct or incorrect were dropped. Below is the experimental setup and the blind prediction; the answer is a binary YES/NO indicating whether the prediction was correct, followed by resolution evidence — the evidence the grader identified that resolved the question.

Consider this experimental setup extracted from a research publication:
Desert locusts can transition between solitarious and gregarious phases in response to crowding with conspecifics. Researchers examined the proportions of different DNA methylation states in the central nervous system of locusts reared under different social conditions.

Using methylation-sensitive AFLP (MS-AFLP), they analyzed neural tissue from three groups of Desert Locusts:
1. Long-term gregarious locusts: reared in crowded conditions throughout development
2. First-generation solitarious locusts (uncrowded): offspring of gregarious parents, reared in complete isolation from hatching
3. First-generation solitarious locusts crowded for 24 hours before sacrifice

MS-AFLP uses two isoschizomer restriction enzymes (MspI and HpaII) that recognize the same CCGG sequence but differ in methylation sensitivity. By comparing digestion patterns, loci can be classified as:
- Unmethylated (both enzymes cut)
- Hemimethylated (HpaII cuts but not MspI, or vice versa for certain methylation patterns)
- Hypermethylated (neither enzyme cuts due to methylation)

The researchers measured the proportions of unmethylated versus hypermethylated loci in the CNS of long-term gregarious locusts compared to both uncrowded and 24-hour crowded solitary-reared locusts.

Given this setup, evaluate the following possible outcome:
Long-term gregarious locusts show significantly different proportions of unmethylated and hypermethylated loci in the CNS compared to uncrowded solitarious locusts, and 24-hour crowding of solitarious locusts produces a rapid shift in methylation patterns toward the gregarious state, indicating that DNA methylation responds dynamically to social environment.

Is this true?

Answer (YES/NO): NO